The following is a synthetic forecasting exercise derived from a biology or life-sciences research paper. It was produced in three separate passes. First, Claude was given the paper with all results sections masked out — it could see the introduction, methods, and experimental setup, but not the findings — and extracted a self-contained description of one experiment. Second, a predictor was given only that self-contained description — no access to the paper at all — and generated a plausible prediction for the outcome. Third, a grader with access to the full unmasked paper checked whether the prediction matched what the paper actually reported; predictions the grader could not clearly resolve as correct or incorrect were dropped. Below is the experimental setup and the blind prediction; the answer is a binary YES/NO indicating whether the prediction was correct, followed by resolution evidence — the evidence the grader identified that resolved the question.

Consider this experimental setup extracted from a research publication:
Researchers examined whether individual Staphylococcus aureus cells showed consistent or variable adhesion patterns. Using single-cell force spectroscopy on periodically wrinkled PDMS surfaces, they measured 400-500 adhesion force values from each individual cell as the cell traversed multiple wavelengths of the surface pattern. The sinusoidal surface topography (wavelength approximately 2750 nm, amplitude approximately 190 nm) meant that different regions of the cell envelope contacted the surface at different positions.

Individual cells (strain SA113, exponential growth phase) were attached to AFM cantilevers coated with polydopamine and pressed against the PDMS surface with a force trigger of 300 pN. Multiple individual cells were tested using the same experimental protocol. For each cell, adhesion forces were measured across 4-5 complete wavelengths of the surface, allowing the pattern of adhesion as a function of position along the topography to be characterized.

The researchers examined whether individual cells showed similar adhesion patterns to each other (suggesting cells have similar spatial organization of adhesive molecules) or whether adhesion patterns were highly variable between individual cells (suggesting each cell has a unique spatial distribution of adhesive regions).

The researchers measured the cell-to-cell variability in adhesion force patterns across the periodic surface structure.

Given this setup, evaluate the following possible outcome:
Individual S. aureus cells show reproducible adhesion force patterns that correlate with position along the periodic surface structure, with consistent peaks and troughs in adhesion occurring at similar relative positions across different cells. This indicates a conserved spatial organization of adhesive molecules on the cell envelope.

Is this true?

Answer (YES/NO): NO